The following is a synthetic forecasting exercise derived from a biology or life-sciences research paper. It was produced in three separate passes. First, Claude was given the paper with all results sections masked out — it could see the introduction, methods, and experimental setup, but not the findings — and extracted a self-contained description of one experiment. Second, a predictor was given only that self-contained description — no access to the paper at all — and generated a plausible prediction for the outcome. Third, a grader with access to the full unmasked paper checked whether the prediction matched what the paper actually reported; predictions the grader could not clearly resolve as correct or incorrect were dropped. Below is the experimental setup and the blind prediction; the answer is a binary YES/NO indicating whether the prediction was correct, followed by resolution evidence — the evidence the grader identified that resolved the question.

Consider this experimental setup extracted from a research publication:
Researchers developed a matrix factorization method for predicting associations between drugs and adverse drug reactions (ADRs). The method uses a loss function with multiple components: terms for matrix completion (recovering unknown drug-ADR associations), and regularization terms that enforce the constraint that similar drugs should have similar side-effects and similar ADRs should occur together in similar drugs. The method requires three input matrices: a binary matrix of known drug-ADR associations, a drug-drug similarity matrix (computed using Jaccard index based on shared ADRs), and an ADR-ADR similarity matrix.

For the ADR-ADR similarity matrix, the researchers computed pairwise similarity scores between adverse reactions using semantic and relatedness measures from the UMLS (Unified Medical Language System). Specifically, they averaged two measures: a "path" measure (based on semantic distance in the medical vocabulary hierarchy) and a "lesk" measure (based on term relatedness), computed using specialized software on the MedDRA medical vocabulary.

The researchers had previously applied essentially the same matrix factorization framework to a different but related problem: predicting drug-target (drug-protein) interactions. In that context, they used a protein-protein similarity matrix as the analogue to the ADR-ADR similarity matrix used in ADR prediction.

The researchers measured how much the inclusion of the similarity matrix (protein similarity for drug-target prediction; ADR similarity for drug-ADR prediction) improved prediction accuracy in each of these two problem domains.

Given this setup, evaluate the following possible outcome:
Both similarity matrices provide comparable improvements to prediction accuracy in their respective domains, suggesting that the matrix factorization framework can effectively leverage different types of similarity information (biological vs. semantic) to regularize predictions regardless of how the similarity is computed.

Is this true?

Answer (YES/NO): NO